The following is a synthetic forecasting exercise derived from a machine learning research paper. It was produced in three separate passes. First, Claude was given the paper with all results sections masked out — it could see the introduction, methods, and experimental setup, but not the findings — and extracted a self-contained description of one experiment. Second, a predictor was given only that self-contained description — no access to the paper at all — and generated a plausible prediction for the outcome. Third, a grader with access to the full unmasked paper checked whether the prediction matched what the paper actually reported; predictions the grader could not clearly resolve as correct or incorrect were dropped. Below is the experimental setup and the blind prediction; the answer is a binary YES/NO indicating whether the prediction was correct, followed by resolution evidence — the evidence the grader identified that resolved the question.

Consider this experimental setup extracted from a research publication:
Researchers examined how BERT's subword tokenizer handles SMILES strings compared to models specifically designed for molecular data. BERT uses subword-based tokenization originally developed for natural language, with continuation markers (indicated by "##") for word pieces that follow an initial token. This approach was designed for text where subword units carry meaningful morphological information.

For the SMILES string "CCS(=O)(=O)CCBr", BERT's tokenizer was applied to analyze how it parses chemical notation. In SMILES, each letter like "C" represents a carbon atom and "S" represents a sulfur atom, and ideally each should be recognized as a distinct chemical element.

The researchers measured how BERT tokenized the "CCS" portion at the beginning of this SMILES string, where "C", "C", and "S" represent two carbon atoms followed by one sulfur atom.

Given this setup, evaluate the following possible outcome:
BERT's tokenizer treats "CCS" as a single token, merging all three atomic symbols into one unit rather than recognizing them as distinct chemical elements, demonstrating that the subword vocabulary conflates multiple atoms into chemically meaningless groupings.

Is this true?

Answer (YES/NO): NO